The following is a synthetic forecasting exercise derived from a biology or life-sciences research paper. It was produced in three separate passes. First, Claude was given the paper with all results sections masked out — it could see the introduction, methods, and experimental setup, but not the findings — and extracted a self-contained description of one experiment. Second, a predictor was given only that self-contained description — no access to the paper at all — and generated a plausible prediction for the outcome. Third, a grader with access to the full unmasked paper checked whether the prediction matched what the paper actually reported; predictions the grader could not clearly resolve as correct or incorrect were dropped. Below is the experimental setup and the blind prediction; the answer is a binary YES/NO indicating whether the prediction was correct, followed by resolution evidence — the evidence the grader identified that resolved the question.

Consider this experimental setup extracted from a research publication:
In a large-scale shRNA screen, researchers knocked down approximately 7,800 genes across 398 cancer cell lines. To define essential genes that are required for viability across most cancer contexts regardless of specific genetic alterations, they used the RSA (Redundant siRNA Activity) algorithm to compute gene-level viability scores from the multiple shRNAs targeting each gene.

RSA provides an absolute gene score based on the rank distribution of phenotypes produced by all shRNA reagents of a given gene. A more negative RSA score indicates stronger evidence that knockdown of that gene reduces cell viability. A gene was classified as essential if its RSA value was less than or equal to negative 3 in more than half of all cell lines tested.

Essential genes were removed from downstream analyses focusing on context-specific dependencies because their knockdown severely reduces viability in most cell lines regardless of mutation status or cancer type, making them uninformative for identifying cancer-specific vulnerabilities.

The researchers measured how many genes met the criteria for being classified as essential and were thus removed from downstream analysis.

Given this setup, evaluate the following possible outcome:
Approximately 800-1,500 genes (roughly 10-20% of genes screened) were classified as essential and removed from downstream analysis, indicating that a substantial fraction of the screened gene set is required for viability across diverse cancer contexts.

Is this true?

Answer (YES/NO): NO